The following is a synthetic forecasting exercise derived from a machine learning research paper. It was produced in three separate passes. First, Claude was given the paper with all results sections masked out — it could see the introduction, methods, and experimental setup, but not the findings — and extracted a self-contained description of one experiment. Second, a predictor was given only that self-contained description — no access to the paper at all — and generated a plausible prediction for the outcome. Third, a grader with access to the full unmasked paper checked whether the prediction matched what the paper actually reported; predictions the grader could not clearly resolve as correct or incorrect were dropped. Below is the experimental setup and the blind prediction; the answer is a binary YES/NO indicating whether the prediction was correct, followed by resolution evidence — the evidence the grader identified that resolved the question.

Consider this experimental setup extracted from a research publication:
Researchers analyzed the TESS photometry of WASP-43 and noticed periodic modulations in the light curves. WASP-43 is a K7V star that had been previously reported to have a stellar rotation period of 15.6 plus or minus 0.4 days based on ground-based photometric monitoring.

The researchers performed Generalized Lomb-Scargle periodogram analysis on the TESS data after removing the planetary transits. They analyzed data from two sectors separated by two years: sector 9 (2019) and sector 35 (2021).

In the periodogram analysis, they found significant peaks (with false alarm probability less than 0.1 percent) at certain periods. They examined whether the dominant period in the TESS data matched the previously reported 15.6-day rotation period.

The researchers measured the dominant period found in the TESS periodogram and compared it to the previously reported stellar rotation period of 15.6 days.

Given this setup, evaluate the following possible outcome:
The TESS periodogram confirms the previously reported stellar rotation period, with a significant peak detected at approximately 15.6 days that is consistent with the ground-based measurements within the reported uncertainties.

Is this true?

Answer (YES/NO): NO